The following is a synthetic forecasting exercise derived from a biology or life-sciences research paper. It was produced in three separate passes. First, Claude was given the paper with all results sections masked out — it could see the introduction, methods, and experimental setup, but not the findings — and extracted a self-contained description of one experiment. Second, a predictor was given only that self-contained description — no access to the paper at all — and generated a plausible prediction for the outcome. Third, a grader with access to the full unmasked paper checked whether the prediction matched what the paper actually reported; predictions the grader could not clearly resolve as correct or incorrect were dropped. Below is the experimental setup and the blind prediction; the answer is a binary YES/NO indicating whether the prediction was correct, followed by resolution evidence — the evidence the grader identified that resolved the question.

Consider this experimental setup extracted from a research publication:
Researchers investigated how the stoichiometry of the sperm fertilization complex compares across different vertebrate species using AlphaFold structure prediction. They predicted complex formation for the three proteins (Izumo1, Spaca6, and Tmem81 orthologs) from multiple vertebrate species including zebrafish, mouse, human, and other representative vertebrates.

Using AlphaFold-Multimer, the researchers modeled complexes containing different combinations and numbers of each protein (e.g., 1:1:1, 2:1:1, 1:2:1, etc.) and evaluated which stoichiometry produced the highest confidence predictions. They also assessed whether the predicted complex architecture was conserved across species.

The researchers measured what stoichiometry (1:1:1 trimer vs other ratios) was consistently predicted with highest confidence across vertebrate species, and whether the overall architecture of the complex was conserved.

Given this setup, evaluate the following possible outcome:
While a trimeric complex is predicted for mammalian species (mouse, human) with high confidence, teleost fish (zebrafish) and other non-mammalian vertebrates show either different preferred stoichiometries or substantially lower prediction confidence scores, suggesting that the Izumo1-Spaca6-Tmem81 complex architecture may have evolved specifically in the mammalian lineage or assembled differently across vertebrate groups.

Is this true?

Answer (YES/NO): NO